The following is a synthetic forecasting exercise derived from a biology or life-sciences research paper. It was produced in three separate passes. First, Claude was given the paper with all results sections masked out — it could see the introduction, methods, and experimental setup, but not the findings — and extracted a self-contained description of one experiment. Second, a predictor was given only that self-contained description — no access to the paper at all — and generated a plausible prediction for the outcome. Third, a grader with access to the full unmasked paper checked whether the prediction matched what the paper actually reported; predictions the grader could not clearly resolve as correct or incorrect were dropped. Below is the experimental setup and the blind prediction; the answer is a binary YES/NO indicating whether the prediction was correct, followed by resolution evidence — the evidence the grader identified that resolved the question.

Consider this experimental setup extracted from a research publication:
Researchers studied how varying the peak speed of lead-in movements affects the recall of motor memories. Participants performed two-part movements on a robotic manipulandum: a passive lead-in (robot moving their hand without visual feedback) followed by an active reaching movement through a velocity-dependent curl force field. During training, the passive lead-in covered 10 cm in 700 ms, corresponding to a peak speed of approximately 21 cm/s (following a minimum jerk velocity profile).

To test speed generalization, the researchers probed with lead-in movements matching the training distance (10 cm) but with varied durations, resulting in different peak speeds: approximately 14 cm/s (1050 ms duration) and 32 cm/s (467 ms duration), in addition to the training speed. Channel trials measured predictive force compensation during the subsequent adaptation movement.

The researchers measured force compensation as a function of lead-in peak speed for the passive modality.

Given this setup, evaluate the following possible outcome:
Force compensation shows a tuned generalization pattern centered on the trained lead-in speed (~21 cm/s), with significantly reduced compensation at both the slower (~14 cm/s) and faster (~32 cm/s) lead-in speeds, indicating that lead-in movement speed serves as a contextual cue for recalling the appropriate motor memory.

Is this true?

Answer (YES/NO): YES